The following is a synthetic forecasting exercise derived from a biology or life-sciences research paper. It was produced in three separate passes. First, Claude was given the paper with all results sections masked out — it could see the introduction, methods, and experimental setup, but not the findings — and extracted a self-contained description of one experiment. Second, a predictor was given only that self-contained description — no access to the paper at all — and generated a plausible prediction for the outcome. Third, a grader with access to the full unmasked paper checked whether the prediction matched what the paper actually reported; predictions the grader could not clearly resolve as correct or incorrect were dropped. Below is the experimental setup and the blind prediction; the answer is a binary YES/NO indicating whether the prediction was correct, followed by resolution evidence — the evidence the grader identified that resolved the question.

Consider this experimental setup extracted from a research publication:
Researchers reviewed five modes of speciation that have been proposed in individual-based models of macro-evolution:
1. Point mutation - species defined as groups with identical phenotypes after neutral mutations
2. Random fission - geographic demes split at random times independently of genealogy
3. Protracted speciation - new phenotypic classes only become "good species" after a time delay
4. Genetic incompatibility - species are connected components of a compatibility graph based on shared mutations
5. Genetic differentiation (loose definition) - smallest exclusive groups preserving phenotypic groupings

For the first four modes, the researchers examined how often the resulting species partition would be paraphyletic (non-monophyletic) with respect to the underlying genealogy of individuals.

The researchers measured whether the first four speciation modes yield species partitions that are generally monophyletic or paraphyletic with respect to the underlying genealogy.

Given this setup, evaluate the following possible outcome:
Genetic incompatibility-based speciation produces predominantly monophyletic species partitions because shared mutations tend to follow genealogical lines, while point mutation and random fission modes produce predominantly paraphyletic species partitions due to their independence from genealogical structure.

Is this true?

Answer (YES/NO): NO